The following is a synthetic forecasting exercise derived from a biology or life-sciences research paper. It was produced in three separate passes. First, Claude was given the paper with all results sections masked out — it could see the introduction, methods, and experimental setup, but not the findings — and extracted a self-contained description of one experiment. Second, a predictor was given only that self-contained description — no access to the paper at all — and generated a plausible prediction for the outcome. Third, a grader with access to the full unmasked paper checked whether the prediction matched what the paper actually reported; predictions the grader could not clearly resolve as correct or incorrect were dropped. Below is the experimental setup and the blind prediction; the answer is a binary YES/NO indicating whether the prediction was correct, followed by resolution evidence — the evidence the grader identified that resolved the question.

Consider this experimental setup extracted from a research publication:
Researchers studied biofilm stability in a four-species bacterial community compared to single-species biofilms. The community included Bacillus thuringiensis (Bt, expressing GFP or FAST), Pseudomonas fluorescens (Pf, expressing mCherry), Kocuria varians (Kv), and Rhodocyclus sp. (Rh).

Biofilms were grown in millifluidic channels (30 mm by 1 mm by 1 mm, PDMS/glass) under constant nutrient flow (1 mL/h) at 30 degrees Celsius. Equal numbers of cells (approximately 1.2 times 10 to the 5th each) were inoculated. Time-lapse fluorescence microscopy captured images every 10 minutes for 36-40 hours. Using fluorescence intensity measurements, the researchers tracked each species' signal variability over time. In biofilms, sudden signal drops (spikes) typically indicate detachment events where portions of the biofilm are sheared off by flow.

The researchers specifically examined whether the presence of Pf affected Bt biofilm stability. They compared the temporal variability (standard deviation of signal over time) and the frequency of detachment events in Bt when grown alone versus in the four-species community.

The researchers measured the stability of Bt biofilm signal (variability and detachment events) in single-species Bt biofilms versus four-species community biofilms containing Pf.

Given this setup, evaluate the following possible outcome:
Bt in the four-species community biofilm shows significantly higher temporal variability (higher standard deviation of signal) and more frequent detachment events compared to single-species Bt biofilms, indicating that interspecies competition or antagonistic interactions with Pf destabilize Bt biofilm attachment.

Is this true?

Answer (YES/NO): NO